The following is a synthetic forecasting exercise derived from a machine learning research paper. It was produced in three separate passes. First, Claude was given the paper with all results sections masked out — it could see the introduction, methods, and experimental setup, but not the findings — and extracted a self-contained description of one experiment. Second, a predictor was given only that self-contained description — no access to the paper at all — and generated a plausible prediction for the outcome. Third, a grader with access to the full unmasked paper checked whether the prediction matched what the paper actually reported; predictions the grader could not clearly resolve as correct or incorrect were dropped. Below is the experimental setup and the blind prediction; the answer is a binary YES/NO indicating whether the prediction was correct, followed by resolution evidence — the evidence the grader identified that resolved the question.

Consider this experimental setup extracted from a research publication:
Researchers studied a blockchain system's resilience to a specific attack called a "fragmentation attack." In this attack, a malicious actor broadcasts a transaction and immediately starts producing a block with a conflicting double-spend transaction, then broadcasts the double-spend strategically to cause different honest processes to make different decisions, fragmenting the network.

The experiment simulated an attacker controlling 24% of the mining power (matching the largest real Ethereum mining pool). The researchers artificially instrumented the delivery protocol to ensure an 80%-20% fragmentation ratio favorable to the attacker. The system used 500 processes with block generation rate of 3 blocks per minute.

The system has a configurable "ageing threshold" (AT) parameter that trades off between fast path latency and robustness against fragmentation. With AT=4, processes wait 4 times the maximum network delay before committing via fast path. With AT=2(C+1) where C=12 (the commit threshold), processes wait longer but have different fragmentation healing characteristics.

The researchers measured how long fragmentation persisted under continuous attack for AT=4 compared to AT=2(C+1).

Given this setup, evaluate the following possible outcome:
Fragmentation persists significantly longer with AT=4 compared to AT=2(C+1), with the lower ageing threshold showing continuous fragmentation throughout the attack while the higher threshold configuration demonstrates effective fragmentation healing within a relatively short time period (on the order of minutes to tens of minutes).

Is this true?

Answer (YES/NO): NO